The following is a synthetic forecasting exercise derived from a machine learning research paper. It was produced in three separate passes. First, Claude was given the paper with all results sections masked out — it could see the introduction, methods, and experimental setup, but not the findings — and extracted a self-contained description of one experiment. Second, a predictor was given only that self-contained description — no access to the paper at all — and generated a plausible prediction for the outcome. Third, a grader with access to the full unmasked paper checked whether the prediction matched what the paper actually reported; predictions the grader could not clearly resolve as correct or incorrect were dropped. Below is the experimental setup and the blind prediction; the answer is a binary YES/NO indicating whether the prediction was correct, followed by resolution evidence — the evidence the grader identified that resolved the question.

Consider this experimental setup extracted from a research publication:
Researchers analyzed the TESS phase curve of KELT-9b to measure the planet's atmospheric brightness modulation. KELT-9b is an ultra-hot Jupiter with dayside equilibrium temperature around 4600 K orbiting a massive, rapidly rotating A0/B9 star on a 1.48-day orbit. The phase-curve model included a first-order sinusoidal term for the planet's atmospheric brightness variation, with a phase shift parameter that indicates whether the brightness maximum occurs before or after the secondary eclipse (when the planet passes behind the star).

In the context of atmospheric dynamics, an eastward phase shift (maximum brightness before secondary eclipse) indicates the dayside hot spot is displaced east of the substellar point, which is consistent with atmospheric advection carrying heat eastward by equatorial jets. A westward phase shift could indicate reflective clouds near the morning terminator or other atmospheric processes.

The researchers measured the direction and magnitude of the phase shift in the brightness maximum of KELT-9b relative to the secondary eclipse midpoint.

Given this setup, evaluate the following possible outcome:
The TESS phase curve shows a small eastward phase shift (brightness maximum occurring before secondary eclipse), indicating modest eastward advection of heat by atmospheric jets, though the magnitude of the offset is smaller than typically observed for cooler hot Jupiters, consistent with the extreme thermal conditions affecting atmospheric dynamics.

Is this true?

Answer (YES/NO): YES